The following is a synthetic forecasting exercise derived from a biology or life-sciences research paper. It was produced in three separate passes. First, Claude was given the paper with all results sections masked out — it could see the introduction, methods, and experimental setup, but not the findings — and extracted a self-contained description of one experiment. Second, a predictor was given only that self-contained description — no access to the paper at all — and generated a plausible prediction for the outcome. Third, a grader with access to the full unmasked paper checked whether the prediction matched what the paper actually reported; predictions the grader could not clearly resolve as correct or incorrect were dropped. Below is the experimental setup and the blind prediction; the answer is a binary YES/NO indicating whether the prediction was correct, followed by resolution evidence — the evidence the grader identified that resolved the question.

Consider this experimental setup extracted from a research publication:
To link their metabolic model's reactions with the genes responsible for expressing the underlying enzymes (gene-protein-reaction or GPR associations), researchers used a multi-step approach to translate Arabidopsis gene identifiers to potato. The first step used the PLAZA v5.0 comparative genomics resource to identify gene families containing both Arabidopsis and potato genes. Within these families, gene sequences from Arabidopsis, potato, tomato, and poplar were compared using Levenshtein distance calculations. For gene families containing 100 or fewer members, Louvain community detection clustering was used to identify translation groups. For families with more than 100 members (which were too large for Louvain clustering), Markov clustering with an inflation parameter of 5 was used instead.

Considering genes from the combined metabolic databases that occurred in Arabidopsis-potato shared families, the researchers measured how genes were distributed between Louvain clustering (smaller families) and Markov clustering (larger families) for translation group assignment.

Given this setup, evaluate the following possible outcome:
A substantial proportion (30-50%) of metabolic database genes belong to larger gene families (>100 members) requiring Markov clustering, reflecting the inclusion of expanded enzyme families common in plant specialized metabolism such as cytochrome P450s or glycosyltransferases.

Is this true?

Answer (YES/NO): NO